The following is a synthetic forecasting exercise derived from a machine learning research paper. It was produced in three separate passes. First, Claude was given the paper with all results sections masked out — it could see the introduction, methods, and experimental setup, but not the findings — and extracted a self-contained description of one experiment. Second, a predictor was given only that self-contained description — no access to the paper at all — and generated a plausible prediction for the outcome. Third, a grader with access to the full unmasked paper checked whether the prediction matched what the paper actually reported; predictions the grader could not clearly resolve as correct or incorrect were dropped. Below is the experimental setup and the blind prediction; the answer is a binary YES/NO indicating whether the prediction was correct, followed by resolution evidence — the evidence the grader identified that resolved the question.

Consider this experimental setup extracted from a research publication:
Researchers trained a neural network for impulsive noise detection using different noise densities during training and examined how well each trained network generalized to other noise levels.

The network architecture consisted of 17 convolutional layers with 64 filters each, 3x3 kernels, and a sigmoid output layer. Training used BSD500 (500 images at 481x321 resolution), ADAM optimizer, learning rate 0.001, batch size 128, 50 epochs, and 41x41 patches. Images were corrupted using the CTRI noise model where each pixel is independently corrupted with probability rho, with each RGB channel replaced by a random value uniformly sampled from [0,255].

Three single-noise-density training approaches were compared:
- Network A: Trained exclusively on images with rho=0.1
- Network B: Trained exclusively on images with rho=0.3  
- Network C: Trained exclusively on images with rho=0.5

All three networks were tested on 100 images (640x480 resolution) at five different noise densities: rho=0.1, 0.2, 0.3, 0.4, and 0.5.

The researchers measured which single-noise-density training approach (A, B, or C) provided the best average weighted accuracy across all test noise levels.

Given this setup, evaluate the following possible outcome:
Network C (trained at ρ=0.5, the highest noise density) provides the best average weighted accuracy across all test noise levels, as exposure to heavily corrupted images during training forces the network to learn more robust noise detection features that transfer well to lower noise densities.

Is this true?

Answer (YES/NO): NO